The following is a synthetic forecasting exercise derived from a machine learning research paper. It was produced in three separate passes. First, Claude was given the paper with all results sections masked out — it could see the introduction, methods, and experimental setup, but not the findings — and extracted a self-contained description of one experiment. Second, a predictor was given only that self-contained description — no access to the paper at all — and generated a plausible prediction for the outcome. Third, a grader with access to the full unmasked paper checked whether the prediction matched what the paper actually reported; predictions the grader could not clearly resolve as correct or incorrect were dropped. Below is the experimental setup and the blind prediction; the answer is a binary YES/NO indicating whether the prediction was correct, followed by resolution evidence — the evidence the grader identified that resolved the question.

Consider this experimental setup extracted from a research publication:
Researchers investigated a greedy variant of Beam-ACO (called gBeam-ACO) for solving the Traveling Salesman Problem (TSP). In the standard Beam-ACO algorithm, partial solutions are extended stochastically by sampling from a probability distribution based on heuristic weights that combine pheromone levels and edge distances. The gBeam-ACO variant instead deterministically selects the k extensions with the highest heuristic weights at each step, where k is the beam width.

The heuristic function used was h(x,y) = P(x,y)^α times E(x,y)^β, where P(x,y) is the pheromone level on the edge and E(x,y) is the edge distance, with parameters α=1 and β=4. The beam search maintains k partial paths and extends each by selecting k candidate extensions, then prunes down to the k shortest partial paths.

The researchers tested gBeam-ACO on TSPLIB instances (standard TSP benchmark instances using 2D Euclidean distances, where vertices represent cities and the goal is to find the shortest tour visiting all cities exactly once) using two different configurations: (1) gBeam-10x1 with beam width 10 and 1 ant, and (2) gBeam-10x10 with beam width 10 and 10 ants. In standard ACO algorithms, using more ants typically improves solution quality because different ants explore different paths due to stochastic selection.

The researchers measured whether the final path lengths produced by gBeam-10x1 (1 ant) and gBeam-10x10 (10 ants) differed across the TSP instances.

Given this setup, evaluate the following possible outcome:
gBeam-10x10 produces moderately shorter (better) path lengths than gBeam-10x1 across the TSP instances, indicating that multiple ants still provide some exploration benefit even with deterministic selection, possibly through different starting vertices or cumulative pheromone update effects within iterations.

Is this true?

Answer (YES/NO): NO